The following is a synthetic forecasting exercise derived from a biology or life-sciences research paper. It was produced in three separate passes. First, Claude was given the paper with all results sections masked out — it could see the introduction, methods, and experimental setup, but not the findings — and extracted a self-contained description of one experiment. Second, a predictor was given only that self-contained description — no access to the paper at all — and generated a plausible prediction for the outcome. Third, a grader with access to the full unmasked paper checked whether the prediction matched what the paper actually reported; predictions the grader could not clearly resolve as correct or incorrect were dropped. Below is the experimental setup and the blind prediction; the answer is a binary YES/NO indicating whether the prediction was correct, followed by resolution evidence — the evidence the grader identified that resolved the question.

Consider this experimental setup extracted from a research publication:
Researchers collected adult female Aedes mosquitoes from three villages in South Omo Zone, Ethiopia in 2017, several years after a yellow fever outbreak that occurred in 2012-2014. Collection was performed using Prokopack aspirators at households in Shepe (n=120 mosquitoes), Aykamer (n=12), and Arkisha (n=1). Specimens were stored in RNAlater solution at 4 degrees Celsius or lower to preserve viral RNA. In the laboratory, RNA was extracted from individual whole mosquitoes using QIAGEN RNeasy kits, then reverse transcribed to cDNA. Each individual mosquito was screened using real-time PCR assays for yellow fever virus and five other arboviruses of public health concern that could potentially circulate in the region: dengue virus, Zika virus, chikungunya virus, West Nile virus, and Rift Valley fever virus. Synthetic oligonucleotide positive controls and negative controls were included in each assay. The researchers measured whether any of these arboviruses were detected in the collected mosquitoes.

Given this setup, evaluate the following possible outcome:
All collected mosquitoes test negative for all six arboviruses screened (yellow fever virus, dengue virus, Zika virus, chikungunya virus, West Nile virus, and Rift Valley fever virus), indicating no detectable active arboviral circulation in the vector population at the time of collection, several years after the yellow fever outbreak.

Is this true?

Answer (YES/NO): YES